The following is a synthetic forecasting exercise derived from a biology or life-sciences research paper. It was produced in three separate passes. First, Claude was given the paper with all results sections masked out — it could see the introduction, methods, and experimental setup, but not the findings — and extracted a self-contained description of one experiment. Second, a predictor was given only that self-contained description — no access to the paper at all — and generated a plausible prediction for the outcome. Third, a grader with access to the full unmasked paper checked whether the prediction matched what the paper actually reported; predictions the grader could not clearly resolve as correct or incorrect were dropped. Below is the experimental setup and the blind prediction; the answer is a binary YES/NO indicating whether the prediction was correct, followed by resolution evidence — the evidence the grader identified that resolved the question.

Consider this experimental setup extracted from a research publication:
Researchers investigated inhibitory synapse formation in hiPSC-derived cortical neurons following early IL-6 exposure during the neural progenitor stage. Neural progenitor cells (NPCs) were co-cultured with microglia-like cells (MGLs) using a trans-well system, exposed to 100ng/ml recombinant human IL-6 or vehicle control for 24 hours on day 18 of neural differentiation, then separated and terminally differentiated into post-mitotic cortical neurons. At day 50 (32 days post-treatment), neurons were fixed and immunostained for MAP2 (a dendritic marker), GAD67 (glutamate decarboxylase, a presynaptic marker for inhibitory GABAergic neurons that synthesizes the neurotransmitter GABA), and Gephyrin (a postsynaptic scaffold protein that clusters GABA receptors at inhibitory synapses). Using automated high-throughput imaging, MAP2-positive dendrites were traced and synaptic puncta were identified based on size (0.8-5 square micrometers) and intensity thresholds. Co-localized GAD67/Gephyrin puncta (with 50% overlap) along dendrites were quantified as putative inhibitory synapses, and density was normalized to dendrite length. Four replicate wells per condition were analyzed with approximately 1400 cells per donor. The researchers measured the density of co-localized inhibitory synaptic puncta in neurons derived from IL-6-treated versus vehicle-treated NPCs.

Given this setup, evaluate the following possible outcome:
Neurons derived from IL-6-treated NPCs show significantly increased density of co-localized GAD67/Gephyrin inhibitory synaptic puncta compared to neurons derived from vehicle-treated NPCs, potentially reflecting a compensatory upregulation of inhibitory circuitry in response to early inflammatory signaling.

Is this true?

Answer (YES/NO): NO